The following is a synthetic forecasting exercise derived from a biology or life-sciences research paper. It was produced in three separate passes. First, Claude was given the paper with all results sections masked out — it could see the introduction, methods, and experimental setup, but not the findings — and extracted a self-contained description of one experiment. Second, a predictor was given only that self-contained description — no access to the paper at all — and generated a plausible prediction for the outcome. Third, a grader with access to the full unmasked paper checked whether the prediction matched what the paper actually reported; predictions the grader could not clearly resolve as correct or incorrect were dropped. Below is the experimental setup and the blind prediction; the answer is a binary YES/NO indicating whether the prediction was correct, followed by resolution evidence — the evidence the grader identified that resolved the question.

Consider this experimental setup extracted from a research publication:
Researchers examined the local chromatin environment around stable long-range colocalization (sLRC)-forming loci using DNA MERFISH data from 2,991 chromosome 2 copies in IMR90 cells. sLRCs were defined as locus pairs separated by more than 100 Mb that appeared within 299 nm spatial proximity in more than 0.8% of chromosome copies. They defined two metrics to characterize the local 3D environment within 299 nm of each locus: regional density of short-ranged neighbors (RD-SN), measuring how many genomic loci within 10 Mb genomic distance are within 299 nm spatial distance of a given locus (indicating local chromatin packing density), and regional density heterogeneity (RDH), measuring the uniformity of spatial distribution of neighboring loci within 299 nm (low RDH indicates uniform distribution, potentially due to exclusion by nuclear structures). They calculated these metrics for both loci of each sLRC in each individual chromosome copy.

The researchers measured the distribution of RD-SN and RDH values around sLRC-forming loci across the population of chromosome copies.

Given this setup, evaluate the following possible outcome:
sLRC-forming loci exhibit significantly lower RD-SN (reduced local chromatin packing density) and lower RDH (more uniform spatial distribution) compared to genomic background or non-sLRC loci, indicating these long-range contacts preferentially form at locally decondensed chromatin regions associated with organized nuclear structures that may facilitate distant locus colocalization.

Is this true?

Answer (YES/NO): NO